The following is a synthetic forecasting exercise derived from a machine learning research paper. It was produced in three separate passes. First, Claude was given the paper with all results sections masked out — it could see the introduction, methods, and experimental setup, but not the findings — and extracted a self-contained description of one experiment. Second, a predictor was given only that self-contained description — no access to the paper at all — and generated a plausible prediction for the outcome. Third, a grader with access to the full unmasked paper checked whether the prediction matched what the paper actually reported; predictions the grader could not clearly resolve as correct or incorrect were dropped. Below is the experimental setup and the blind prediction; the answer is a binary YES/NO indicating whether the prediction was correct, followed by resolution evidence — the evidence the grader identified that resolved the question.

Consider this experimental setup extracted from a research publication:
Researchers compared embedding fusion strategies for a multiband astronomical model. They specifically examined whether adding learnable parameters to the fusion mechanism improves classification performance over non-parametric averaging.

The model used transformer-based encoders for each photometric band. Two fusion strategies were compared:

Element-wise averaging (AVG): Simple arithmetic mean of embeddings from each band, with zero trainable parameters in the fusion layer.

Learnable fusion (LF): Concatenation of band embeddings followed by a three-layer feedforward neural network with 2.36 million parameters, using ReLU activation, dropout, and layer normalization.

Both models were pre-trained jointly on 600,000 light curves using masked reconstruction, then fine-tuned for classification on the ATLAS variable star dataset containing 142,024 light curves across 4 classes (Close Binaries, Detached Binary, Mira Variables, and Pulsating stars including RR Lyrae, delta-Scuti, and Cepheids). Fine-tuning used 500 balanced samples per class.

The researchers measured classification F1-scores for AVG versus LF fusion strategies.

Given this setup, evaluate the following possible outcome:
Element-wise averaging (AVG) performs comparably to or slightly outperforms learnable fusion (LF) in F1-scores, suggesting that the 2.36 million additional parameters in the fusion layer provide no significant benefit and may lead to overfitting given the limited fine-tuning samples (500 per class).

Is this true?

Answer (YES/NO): NO